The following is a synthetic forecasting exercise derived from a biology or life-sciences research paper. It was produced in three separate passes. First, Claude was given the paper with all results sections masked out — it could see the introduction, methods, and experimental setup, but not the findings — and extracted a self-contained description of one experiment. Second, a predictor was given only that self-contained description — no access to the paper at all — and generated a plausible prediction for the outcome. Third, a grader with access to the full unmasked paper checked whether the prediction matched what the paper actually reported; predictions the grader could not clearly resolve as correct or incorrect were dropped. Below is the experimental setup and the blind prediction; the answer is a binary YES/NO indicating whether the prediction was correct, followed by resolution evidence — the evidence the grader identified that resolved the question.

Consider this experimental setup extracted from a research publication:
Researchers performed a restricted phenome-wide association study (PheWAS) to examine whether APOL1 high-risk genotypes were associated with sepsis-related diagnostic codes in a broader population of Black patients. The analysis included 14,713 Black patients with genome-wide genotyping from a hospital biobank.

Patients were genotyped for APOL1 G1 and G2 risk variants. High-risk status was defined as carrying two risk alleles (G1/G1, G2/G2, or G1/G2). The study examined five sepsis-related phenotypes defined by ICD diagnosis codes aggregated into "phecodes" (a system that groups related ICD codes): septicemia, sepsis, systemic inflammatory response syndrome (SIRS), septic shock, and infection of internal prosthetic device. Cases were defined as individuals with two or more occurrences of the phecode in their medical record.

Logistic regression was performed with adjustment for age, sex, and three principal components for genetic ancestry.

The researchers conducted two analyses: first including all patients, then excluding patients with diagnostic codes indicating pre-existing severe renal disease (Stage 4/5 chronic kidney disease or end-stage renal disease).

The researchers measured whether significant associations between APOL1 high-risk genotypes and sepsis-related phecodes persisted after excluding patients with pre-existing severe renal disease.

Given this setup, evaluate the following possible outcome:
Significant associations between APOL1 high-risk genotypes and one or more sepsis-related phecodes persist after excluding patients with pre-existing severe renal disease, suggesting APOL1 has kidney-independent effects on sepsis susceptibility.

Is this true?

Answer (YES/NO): NO